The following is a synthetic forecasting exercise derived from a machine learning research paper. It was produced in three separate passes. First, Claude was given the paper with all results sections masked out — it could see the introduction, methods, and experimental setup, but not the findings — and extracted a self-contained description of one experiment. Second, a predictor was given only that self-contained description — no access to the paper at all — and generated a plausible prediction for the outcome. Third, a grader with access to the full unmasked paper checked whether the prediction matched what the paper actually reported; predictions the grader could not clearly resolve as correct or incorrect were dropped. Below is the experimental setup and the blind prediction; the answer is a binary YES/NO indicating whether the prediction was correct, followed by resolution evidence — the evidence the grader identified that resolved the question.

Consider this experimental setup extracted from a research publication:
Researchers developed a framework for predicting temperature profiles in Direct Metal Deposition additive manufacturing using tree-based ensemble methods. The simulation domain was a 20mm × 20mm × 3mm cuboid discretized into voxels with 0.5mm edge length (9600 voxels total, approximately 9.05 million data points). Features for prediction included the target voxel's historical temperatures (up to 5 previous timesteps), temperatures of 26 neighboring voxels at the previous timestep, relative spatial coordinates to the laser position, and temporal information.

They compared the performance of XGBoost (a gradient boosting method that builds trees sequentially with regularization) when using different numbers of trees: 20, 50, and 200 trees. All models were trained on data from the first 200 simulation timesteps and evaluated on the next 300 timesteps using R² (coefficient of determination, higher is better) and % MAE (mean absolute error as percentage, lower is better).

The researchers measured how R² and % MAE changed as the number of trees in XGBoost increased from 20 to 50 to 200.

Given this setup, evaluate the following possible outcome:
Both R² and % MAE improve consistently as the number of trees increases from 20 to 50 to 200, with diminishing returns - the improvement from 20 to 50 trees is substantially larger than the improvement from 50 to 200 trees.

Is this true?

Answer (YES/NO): YES